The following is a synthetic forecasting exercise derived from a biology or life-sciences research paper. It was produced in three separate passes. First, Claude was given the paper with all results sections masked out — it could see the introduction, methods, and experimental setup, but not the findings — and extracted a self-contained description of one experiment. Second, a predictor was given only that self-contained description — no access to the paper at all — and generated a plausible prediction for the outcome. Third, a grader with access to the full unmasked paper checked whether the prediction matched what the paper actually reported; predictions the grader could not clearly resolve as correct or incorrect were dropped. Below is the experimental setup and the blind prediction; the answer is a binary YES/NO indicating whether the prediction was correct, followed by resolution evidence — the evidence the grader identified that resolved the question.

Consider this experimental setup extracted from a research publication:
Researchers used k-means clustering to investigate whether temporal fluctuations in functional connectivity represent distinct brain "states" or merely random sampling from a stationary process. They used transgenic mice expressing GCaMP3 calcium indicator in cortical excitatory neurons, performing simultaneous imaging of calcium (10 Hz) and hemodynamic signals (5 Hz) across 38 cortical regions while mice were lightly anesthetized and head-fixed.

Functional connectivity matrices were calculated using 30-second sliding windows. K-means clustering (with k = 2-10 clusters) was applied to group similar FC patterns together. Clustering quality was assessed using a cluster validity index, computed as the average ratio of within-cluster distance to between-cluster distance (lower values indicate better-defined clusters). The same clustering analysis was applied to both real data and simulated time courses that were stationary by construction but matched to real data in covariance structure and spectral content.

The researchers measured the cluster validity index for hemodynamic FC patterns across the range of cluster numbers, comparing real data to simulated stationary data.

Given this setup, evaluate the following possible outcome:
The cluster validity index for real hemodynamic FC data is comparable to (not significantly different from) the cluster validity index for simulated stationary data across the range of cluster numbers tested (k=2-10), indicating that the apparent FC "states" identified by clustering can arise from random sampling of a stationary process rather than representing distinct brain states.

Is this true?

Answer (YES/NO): NO